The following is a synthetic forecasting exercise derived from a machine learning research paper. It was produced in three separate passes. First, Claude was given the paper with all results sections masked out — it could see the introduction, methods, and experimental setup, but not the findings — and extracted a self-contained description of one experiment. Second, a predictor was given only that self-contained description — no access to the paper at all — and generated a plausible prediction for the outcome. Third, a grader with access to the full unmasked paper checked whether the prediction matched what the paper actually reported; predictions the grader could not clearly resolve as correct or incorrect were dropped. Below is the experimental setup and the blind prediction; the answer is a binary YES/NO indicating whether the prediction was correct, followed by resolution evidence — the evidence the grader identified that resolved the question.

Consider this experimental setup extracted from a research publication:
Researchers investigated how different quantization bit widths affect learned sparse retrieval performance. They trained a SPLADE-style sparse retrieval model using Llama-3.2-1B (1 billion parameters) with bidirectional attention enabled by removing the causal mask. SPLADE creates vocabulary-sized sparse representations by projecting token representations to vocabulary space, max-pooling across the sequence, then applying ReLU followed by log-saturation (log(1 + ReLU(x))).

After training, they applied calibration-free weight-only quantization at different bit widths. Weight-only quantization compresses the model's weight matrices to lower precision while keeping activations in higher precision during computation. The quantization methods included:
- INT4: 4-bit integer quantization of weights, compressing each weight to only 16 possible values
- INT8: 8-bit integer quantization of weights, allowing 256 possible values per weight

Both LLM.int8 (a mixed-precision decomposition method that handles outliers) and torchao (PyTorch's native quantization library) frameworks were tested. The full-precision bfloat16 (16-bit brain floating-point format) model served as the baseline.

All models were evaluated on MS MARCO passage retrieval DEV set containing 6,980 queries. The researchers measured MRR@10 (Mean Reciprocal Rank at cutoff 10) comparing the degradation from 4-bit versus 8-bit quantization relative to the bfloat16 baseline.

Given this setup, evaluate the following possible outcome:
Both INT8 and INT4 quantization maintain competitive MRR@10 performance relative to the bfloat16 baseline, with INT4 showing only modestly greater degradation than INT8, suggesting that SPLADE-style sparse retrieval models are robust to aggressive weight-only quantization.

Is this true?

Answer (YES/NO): NO